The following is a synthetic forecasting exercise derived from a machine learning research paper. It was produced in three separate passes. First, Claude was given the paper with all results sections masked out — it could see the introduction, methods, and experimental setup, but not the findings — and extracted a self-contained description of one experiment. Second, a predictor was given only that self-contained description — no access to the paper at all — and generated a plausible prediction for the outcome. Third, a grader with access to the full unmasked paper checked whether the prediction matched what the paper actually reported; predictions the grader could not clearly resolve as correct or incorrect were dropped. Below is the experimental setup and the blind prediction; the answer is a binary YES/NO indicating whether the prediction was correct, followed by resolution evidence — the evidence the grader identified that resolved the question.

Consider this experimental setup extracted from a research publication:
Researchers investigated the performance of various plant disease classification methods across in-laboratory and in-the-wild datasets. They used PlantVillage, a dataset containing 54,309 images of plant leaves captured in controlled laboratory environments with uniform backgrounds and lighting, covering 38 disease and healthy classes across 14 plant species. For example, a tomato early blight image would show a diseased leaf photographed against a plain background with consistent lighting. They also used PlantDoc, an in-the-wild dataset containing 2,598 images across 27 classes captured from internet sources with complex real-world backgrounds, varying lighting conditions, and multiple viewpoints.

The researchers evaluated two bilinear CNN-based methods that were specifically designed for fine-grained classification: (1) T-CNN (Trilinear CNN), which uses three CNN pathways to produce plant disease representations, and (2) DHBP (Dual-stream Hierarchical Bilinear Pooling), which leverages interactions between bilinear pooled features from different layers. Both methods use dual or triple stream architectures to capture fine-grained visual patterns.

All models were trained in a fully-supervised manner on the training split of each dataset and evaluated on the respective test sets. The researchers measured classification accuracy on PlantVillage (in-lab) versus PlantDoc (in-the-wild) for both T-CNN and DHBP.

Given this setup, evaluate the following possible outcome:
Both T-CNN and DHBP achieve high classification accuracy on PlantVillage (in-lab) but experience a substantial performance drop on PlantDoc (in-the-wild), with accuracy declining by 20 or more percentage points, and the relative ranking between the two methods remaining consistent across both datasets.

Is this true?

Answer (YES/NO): YES